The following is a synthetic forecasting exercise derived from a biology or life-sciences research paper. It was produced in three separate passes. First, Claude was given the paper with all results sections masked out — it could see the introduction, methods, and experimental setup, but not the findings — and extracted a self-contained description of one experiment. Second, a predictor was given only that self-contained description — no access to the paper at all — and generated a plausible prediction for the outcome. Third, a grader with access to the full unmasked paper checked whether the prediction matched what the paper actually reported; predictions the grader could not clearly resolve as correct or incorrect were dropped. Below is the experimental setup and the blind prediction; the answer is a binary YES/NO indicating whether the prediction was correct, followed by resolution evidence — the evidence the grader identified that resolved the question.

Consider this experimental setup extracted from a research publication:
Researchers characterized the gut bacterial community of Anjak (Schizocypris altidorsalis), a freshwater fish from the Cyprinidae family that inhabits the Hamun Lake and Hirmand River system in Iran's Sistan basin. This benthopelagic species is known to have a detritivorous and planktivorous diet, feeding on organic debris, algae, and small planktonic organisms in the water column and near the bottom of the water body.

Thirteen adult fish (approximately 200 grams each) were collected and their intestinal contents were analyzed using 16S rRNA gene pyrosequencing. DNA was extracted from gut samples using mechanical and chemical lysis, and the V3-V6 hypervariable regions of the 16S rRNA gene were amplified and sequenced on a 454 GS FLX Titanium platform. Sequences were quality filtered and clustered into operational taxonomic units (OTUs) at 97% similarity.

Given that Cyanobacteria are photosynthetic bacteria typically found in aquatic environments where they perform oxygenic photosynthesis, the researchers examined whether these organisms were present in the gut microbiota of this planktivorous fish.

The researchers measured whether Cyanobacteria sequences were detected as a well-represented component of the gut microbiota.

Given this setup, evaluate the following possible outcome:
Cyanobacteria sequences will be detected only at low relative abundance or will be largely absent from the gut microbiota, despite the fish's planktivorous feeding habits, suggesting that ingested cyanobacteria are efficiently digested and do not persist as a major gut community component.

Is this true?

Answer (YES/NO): NO